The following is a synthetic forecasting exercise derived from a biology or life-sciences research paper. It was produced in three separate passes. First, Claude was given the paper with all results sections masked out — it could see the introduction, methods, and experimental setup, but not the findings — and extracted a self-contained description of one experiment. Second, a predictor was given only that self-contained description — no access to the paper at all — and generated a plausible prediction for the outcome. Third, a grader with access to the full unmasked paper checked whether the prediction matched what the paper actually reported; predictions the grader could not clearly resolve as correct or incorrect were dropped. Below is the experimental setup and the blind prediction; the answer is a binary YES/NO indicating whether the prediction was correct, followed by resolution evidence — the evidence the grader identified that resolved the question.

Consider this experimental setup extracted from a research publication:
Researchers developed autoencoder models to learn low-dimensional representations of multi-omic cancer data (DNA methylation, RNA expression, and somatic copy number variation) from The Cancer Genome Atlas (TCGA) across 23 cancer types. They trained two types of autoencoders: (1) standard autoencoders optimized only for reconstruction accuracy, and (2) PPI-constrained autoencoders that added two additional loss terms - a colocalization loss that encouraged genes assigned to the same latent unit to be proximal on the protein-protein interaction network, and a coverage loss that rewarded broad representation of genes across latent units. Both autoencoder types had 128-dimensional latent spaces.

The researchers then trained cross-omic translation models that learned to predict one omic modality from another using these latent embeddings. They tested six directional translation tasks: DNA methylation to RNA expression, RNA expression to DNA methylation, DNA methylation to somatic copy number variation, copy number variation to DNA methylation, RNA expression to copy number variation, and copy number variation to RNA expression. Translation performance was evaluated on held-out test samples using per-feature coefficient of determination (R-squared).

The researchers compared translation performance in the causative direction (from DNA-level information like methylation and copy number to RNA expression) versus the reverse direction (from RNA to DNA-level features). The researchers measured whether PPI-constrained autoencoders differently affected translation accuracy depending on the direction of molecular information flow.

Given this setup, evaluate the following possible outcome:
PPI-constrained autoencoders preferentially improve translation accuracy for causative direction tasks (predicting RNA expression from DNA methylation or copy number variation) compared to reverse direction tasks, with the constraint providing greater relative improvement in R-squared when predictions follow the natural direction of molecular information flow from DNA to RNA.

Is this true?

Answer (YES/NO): NO